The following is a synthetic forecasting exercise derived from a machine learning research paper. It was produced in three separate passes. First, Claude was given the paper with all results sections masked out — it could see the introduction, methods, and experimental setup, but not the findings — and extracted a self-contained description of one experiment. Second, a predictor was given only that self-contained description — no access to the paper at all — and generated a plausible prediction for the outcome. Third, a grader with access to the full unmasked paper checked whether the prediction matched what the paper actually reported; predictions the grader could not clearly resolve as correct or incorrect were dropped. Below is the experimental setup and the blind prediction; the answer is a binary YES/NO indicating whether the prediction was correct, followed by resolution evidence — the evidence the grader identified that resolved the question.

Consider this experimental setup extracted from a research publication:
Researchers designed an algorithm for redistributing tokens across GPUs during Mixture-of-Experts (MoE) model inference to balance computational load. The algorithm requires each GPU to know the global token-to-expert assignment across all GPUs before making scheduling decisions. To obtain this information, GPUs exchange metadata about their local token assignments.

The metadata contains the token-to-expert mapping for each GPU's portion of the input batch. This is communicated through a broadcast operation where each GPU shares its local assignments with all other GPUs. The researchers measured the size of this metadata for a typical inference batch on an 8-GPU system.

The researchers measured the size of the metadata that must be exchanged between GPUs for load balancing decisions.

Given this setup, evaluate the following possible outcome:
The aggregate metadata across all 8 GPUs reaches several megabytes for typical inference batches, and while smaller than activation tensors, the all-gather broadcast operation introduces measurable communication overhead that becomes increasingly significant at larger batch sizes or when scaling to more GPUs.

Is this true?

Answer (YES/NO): NO